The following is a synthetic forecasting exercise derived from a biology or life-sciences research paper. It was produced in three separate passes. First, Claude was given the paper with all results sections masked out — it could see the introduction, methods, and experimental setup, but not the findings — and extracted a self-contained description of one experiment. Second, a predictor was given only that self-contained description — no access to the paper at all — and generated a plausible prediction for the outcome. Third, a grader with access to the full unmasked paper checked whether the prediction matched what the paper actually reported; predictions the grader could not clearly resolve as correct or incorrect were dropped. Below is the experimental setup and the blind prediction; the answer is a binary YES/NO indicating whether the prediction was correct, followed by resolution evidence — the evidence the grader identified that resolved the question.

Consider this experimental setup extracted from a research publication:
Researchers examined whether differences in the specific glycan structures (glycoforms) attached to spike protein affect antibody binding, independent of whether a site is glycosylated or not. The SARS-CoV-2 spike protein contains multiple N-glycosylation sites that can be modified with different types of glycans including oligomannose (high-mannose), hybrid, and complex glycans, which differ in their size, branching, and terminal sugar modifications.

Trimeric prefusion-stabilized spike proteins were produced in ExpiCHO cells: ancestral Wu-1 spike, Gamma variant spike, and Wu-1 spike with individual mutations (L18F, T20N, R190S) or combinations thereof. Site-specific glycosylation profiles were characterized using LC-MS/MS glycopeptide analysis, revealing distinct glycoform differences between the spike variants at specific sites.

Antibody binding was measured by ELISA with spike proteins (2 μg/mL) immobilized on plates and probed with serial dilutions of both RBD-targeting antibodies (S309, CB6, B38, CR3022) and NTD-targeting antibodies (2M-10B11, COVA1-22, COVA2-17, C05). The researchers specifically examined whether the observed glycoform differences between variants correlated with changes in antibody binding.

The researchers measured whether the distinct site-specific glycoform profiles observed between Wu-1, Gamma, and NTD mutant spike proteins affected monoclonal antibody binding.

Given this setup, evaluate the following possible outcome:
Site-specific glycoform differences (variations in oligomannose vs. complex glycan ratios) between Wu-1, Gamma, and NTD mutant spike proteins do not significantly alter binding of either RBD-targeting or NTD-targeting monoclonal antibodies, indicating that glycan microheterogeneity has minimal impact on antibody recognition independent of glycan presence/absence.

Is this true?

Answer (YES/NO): YES